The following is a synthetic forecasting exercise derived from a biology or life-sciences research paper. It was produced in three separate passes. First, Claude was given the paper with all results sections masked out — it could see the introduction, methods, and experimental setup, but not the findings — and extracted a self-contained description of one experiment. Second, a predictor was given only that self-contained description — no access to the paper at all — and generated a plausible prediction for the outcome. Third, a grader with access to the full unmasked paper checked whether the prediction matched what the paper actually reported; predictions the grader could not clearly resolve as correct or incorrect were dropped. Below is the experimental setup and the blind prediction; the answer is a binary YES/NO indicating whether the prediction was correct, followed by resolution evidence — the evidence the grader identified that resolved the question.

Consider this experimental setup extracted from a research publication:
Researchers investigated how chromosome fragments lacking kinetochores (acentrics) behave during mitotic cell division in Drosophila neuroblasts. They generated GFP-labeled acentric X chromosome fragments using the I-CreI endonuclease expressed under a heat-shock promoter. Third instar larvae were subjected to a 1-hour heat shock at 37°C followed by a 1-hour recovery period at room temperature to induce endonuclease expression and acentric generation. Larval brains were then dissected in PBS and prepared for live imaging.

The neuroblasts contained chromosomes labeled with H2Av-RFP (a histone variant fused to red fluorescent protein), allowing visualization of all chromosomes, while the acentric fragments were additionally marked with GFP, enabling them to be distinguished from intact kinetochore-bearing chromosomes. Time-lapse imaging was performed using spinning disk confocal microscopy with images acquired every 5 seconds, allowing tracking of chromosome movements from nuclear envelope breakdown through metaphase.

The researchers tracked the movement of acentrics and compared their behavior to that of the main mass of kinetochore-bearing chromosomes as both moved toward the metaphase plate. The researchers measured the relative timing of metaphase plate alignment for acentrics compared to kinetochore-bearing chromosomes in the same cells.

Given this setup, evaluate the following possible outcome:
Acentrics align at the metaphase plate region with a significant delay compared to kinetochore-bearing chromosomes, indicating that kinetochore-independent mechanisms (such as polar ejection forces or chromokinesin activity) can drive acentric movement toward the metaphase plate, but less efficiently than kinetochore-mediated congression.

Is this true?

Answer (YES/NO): NO